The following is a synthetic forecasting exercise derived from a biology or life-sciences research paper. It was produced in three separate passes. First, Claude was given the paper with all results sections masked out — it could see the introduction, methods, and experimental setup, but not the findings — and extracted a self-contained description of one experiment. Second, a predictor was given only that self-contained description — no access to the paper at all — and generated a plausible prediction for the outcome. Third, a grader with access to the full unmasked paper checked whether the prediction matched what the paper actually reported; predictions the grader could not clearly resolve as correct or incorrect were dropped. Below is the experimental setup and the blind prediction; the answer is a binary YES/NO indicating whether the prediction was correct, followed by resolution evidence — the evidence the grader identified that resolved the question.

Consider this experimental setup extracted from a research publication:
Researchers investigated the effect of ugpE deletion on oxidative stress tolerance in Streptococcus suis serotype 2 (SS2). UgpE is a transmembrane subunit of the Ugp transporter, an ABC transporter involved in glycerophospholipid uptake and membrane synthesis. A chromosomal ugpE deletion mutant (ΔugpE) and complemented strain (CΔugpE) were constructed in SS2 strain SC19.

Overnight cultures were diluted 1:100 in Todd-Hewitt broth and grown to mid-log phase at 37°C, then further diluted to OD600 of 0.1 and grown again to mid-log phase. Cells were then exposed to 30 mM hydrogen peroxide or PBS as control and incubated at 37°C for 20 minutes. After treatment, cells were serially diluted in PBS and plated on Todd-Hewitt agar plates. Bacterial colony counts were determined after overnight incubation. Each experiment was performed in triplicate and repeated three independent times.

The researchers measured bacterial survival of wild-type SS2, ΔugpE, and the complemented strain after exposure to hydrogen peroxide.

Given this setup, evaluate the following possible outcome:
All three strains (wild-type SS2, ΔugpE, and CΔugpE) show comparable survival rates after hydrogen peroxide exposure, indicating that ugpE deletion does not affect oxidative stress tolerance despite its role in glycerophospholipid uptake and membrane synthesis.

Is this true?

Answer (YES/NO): NO